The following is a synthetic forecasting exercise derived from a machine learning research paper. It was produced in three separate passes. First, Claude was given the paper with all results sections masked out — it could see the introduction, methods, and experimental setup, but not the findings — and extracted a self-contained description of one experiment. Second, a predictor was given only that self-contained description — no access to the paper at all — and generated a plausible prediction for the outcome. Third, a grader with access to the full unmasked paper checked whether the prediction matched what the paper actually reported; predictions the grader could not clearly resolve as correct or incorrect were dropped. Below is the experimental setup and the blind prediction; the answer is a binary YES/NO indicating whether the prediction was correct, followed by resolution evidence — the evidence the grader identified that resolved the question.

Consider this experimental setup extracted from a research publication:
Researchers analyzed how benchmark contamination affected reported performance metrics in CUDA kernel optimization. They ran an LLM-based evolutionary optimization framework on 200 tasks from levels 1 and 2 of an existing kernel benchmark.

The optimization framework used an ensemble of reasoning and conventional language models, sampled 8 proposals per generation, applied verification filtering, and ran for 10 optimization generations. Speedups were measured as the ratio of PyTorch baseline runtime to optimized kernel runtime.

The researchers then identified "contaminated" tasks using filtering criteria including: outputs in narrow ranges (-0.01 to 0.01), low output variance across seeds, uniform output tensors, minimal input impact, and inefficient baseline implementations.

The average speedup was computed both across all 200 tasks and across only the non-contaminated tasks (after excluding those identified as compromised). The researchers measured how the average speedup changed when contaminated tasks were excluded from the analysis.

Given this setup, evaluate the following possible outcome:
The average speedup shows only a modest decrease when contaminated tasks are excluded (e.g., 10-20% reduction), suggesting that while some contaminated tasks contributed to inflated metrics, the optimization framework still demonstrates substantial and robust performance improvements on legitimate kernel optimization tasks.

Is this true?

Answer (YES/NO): NO